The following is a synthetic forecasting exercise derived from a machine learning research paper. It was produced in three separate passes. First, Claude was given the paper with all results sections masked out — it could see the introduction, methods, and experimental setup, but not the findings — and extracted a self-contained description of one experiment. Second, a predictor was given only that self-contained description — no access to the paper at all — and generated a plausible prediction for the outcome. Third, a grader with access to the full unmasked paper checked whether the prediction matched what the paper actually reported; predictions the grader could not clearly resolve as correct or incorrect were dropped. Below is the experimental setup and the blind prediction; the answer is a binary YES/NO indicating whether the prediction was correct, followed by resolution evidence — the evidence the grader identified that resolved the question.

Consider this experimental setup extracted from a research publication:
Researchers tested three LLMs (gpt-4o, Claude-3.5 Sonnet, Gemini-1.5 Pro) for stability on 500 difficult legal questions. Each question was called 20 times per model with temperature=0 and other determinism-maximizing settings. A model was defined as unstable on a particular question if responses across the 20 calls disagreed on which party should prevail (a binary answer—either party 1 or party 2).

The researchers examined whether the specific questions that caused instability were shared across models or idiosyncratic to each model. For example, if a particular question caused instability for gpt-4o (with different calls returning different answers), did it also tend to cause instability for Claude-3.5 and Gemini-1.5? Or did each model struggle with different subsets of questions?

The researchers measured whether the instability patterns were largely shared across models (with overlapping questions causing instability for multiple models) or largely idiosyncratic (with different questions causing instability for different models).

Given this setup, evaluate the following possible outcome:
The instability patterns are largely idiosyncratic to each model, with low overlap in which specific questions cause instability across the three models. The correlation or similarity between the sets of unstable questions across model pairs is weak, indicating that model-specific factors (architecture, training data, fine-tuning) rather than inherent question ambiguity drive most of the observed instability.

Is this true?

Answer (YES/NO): YES